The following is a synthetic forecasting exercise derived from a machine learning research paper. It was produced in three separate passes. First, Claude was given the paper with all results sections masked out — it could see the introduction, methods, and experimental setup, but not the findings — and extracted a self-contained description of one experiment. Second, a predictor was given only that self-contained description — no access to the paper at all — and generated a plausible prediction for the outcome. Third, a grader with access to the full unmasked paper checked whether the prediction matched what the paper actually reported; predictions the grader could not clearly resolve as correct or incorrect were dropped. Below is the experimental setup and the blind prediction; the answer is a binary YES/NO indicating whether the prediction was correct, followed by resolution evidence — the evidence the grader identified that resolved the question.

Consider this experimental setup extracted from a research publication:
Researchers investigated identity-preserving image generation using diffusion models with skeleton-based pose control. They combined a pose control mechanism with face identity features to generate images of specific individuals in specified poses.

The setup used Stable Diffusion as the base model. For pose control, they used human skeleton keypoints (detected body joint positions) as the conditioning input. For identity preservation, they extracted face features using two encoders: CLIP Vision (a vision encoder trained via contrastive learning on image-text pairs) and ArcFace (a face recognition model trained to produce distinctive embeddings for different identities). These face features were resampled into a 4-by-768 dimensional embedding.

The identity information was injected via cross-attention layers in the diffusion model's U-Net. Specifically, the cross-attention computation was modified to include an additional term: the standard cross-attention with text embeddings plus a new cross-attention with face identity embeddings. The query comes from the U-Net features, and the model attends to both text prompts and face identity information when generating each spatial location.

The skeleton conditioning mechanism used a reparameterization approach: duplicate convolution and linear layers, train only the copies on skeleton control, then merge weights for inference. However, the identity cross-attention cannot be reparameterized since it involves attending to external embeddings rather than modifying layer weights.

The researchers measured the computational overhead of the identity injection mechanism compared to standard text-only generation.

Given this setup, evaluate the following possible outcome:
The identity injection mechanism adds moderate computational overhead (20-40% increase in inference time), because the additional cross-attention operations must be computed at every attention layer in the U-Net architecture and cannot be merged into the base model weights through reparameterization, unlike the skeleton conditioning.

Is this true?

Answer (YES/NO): NO